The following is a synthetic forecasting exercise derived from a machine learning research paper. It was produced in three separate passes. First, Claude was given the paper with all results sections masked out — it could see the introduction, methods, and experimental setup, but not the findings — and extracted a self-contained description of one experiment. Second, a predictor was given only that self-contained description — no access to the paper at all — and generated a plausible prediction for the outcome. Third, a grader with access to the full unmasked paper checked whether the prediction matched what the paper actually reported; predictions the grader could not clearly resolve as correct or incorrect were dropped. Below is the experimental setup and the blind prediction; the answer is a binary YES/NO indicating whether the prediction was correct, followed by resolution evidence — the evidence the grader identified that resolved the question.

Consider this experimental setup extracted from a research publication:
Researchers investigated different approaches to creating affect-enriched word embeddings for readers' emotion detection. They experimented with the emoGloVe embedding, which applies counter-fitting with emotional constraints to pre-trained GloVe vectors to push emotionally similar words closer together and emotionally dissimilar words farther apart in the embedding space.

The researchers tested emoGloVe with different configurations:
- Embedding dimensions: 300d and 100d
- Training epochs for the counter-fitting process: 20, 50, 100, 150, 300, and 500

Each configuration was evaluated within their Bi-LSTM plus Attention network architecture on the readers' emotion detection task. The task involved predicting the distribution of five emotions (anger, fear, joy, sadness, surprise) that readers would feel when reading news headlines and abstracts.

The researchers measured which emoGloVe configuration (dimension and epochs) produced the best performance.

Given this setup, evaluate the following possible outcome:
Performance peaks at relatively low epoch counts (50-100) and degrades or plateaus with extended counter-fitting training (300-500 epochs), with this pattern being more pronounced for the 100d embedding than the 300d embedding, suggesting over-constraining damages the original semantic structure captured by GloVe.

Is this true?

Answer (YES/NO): NO